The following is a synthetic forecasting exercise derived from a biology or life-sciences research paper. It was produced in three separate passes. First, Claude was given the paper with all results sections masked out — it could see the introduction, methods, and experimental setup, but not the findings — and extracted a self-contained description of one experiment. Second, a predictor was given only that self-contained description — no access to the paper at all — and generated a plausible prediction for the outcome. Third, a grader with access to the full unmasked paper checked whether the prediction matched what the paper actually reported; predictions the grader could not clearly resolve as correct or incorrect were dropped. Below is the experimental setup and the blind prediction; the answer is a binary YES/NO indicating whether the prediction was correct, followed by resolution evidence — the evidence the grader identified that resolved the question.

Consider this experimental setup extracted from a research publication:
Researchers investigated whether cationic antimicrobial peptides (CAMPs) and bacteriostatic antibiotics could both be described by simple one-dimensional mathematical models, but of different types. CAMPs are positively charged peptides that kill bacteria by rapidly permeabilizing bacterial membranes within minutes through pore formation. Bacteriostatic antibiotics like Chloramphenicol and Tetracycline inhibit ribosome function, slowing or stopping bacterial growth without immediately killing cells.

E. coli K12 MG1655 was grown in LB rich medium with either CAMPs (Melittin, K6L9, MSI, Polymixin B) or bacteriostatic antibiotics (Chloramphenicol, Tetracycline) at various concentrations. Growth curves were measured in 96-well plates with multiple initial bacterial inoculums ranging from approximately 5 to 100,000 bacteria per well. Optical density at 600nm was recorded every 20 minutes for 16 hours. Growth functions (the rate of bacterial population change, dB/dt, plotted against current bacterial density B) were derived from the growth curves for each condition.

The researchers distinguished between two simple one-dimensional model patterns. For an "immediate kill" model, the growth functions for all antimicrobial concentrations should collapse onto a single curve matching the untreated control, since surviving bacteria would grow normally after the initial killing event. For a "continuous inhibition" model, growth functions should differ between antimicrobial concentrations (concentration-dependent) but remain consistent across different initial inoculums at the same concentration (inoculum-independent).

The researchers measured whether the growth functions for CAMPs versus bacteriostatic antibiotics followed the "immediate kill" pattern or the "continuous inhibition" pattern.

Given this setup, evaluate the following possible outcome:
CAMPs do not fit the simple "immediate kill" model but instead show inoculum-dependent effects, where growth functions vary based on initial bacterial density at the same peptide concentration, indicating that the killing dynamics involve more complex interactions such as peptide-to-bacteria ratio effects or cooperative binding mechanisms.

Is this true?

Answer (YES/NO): NO